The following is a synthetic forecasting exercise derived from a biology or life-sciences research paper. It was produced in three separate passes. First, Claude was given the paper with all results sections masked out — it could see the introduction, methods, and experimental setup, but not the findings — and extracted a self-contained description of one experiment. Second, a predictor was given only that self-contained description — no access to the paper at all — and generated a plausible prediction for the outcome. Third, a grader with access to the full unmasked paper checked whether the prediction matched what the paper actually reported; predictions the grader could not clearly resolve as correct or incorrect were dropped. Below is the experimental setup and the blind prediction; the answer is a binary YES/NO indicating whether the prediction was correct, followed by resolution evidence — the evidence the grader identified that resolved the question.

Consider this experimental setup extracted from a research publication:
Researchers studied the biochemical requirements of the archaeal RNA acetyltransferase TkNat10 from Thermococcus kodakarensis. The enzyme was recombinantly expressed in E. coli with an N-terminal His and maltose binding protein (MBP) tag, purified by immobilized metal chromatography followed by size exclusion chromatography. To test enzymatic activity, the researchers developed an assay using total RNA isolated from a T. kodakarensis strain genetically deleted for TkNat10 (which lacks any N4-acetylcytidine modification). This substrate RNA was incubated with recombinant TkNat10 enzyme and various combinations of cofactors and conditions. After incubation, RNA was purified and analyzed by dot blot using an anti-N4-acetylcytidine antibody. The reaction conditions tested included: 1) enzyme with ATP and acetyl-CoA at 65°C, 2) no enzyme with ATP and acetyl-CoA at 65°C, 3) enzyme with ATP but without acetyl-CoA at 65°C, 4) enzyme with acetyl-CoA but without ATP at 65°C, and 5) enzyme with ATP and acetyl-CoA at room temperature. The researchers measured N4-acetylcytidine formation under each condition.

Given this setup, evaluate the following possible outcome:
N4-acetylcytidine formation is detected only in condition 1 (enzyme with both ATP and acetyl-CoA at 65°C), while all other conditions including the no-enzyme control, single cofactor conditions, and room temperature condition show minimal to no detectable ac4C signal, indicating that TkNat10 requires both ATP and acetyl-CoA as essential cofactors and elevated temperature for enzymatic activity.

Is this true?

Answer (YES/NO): YES